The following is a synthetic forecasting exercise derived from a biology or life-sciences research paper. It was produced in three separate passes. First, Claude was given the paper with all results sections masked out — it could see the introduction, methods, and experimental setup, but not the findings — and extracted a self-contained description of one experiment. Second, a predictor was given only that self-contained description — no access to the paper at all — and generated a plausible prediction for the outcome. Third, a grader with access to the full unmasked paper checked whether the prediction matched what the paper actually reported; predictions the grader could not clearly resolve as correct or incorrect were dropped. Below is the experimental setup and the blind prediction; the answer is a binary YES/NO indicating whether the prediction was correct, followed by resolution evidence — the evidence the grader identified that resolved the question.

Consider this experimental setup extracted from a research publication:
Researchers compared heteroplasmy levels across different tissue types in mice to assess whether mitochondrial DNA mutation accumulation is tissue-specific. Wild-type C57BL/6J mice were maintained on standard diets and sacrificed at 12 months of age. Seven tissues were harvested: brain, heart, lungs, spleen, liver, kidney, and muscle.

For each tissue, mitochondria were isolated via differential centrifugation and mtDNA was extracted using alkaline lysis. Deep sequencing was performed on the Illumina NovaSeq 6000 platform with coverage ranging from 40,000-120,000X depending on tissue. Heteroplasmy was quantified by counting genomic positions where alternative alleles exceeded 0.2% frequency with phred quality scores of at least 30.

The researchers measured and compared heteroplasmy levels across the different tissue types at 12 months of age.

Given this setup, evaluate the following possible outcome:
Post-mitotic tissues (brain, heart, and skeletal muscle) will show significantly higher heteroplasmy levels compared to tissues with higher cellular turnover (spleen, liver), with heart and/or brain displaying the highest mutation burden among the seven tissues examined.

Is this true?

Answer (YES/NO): NO